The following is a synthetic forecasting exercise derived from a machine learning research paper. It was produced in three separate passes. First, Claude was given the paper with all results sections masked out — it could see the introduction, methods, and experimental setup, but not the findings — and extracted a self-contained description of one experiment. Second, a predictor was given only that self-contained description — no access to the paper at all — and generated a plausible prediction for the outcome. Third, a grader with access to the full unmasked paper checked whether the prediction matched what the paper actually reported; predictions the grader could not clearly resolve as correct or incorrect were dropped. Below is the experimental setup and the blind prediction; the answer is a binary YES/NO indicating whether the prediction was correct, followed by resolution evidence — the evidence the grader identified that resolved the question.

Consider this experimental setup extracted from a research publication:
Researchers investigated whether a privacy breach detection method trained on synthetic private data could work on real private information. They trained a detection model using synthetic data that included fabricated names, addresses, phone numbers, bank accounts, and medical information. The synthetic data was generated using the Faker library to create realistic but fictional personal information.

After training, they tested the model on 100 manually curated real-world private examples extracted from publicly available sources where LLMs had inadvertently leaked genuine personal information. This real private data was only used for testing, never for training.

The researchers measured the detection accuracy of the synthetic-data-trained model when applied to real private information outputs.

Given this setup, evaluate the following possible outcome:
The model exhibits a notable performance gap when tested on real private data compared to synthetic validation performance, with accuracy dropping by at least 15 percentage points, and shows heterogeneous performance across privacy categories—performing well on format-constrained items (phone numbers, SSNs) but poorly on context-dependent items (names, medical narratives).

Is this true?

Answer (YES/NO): NO